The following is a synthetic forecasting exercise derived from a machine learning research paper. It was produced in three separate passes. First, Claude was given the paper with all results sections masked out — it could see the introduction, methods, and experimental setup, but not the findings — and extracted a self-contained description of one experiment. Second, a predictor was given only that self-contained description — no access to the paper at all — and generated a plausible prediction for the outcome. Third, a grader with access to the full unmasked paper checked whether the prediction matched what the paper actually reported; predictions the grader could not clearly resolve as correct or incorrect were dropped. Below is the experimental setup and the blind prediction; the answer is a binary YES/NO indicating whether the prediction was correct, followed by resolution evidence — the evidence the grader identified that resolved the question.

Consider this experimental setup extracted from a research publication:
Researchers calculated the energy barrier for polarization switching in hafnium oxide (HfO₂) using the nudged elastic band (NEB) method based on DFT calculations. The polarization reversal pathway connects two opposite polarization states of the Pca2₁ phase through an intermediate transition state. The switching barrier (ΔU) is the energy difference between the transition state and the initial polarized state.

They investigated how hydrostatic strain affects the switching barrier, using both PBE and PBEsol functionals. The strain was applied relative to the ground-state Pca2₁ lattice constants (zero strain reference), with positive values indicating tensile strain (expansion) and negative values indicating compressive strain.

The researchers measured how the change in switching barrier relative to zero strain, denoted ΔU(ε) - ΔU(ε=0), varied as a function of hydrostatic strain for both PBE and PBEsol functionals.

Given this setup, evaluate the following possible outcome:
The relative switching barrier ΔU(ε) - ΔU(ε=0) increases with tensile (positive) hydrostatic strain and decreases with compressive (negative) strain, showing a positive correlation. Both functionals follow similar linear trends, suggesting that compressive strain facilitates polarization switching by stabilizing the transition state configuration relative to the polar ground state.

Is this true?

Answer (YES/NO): NO